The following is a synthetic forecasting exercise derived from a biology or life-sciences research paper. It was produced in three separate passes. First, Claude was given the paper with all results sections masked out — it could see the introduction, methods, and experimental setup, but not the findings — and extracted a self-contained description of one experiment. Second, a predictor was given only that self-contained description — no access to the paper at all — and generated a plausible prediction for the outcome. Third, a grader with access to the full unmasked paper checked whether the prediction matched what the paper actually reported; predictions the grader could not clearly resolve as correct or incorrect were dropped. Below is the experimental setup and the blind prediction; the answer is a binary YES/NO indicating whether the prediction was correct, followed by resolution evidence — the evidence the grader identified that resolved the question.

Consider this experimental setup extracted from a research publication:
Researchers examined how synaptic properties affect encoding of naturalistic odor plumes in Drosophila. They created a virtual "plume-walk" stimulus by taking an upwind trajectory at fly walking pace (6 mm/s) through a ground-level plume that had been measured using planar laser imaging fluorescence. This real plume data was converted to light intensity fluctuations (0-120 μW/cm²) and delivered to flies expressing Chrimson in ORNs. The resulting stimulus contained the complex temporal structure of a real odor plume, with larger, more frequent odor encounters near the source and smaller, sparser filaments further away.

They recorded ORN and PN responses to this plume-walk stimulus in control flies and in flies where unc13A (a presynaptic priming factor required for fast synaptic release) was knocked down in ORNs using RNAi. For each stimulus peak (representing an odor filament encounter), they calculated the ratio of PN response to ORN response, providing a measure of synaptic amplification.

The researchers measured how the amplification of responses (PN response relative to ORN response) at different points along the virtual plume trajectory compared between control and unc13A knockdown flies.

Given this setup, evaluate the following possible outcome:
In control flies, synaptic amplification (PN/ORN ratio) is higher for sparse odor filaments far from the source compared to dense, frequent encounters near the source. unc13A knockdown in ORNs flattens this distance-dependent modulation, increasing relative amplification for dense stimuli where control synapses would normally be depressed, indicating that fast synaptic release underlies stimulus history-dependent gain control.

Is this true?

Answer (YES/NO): NO